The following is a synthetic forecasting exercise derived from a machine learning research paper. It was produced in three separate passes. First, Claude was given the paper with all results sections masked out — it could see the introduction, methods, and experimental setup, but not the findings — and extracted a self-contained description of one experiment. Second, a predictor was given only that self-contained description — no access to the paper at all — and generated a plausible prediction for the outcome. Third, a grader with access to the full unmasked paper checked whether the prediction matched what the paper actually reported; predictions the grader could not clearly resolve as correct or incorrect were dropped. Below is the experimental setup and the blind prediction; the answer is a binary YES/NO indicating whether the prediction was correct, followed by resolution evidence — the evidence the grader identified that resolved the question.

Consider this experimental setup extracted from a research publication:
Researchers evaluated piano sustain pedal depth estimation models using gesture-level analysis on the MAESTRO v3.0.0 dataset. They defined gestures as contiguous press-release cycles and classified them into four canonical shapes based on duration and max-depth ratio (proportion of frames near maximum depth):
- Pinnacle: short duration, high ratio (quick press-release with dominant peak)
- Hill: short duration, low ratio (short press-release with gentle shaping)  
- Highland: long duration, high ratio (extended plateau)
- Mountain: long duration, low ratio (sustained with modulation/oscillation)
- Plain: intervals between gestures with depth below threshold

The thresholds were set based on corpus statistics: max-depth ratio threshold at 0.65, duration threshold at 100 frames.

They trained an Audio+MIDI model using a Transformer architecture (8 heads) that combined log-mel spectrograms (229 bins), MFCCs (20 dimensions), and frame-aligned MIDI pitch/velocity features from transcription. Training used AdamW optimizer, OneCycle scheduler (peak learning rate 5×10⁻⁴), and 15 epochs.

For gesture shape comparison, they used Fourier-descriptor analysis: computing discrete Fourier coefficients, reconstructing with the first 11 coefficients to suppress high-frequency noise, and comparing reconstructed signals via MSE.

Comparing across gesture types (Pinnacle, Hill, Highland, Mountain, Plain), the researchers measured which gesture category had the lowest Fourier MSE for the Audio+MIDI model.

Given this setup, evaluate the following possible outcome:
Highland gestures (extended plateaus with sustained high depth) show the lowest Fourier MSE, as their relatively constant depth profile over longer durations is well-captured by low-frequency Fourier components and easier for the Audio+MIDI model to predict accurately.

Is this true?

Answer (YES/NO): YES